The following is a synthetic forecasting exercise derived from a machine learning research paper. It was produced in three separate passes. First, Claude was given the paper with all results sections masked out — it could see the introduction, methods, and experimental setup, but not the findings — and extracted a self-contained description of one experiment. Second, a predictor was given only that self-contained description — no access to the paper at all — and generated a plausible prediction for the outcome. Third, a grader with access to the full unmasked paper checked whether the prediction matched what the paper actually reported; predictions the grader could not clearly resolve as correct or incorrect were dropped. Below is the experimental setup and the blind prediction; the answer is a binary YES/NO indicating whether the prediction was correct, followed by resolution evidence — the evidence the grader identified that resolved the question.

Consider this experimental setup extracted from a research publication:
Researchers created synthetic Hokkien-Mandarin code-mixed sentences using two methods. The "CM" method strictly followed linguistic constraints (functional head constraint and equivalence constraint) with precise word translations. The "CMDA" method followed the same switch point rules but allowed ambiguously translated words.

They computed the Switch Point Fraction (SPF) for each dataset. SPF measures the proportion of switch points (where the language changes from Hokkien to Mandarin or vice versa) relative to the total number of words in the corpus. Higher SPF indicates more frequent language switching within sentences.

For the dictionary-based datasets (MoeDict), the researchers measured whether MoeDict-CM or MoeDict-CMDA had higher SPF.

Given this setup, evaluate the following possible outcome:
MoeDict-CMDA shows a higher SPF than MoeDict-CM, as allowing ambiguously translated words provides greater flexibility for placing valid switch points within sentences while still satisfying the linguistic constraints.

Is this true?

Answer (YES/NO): NO